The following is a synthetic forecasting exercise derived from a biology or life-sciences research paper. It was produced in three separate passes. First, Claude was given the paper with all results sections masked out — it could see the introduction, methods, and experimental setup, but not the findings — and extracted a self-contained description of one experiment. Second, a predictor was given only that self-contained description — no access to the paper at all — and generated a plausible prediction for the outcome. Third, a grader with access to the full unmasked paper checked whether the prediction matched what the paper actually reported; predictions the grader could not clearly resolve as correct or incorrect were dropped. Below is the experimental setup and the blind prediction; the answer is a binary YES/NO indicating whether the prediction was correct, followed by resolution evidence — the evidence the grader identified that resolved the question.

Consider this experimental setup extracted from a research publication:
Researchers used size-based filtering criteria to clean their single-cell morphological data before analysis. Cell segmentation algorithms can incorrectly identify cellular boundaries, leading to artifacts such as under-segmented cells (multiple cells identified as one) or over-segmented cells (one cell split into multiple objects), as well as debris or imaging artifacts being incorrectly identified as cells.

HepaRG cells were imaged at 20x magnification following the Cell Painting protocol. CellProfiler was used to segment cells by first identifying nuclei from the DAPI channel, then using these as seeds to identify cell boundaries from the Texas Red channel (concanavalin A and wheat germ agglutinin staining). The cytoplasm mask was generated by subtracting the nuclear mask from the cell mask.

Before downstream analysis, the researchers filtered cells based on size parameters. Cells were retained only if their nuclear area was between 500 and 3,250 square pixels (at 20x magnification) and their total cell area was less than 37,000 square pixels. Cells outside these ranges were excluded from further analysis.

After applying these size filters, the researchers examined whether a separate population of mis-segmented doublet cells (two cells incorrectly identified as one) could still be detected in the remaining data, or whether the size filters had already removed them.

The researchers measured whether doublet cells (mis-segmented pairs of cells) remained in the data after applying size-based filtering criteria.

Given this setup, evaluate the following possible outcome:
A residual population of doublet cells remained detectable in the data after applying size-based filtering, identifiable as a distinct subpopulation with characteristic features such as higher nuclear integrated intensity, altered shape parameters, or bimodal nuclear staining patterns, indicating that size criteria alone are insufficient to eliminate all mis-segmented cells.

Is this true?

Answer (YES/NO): YES